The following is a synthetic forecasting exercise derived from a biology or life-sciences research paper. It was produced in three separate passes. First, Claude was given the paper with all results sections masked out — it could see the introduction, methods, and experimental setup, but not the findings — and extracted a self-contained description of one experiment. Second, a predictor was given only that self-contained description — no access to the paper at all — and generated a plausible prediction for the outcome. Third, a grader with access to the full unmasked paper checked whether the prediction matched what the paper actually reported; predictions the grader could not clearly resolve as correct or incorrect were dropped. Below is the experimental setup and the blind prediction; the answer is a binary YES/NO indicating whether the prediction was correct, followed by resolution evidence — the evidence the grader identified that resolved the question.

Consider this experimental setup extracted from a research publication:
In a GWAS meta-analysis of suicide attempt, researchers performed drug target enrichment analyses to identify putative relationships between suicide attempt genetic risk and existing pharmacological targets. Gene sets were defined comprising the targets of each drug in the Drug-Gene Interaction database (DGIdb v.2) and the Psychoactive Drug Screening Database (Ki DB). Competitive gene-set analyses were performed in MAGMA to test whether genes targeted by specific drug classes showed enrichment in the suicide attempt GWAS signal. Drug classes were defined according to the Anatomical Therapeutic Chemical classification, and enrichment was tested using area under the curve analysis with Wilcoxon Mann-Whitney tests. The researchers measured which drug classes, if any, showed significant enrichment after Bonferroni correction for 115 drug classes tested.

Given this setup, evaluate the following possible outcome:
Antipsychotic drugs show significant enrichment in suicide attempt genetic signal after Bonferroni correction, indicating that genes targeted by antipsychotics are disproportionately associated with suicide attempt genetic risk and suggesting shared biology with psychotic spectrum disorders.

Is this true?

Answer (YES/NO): YES